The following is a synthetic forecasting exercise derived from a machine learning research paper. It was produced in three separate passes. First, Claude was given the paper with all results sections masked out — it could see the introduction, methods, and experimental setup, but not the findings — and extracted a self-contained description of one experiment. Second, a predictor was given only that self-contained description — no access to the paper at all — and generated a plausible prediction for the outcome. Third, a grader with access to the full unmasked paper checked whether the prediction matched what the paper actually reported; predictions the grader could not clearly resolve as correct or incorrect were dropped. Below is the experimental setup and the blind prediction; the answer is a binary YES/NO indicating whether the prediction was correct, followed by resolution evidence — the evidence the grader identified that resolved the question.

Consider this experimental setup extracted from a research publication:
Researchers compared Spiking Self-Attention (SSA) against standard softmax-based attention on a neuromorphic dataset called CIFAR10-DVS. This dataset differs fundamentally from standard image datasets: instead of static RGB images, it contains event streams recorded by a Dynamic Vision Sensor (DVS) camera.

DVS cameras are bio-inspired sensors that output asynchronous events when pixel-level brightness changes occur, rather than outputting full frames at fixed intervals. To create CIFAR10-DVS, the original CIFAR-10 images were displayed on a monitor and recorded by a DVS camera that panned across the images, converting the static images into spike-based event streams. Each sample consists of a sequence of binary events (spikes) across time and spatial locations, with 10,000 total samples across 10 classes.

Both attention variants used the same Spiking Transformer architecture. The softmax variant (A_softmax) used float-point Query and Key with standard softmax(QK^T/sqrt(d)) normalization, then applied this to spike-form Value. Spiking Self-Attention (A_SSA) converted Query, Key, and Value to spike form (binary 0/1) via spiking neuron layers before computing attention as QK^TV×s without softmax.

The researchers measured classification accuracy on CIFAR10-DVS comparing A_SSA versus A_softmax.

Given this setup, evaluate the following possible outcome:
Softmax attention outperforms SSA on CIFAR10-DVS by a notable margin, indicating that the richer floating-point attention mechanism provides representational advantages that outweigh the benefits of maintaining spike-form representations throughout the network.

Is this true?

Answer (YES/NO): NO